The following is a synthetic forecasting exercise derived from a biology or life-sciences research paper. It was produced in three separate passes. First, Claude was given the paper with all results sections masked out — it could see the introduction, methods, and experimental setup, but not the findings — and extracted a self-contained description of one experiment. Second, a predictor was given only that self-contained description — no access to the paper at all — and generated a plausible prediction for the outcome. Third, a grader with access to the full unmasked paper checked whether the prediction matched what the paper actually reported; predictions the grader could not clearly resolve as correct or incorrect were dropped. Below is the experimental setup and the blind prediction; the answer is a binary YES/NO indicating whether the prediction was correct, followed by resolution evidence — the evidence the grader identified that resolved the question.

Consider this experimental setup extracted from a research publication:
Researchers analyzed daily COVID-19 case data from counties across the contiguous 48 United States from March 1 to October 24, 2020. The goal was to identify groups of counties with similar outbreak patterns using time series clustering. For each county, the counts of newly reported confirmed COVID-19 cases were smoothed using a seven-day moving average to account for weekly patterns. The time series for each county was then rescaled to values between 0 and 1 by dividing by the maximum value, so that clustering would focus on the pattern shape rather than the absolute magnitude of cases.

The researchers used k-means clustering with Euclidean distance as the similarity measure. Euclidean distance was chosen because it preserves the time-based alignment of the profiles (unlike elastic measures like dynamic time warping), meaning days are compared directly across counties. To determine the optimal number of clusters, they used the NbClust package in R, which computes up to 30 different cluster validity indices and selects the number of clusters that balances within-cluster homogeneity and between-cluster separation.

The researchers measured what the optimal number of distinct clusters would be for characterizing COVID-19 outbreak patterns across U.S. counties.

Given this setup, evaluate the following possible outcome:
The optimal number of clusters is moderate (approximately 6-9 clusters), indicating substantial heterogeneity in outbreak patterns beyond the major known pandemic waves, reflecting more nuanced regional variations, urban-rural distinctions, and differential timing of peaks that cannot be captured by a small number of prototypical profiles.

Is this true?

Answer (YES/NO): NO